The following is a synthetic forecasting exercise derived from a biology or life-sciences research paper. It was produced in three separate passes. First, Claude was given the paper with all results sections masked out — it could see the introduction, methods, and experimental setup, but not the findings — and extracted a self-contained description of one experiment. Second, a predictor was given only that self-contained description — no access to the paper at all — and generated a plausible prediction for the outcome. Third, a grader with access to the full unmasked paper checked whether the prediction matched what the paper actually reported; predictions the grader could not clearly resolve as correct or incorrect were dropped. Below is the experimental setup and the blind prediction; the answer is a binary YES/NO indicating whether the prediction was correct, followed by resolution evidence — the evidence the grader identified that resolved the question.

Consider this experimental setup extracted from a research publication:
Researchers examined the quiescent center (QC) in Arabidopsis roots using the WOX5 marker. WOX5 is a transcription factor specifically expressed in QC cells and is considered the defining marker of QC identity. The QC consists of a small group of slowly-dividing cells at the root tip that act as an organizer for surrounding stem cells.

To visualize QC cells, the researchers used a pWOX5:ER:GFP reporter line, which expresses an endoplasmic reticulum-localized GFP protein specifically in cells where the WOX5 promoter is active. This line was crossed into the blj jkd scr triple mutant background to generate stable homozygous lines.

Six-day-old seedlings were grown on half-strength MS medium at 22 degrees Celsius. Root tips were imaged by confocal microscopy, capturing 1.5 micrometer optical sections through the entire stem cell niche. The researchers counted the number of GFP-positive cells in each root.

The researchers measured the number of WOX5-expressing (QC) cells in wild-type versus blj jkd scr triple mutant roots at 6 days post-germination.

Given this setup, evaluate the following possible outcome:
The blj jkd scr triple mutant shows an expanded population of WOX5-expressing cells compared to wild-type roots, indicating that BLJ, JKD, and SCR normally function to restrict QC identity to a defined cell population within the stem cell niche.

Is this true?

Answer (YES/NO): NO